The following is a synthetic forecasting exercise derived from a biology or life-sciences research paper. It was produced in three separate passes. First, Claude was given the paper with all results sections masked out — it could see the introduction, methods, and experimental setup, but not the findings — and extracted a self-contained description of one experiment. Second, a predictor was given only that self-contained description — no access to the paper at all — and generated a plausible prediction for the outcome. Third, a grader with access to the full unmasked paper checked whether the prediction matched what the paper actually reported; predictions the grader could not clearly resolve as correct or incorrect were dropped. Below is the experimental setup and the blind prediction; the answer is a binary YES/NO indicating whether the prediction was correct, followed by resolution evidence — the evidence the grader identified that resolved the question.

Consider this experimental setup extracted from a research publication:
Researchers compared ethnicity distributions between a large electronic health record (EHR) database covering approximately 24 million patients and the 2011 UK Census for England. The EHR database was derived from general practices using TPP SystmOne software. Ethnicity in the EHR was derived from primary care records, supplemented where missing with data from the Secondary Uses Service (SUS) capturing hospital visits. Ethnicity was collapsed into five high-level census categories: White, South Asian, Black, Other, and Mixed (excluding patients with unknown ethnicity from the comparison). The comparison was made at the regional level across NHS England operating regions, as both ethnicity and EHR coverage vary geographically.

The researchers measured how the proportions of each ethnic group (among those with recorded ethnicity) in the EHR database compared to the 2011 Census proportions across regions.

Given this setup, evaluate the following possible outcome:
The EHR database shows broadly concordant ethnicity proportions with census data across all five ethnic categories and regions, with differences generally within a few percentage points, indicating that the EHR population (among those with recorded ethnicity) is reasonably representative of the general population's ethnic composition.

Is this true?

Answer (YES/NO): YES